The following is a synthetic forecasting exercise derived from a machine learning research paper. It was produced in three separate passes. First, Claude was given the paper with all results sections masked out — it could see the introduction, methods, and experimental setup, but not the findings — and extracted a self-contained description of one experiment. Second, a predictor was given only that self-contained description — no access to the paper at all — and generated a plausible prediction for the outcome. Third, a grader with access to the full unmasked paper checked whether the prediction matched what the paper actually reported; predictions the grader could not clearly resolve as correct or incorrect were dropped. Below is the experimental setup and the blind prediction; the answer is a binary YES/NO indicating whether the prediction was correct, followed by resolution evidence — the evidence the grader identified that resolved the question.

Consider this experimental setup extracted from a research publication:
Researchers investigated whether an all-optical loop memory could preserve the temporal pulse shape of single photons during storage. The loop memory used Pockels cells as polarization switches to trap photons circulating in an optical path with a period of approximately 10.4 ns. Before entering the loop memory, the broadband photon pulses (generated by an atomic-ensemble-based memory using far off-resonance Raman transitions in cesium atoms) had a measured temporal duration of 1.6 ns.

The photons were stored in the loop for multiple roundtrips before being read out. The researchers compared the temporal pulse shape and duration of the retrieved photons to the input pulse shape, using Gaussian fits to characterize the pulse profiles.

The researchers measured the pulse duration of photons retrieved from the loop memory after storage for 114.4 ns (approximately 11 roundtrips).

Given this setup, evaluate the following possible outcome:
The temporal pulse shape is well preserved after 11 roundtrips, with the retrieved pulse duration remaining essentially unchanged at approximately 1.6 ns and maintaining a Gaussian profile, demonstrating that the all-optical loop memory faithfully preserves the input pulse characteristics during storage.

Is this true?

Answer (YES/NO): YES